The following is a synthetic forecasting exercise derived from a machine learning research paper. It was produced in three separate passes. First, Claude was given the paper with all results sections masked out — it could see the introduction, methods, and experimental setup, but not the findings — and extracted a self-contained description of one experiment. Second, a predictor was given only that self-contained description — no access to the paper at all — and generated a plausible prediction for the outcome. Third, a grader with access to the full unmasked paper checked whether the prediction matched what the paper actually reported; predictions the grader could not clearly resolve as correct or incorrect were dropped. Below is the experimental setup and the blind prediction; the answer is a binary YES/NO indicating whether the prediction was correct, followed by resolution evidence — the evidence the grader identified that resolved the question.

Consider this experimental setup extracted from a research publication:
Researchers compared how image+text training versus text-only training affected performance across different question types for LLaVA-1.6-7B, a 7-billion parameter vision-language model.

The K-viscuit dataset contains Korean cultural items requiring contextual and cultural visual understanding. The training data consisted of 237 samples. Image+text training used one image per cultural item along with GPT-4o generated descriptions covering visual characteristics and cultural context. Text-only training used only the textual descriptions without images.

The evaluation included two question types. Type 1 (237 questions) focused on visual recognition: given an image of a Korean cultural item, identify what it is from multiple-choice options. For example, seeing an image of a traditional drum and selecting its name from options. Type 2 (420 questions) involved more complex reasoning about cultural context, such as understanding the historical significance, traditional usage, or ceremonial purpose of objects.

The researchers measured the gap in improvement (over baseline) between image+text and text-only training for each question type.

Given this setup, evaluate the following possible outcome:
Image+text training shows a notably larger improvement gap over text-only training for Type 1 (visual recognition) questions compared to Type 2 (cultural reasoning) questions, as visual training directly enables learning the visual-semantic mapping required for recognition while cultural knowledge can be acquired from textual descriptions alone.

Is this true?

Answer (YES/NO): YES